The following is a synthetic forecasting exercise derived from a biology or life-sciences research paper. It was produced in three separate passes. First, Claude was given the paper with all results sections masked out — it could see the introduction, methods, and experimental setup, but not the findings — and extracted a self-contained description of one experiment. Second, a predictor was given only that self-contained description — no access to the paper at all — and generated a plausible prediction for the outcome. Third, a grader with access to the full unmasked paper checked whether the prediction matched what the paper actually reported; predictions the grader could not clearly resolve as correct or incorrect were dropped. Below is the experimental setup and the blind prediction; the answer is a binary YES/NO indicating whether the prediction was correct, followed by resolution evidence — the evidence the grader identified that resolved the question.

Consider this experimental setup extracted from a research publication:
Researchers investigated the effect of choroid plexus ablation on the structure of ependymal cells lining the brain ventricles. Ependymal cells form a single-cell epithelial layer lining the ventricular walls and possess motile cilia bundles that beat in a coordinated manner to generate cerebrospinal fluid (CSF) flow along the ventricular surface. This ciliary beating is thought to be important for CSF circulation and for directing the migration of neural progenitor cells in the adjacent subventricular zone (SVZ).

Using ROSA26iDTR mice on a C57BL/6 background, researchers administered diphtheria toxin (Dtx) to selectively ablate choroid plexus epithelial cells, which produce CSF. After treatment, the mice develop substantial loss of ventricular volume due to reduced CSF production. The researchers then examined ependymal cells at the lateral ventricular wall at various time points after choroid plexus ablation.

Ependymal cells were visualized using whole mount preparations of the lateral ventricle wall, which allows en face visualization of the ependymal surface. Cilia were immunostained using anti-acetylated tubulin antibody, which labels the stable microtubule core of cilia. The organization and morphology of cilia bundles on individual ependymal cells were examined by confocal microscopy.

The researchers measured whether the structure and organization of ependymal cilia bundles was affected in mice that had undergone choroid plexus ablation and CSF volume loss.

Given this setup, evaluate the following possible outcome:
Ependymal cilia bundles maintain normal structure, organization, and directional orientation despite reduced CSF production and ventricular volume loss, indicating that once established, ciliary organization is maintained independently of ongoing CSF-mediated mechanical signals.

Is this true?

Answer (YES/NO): NO